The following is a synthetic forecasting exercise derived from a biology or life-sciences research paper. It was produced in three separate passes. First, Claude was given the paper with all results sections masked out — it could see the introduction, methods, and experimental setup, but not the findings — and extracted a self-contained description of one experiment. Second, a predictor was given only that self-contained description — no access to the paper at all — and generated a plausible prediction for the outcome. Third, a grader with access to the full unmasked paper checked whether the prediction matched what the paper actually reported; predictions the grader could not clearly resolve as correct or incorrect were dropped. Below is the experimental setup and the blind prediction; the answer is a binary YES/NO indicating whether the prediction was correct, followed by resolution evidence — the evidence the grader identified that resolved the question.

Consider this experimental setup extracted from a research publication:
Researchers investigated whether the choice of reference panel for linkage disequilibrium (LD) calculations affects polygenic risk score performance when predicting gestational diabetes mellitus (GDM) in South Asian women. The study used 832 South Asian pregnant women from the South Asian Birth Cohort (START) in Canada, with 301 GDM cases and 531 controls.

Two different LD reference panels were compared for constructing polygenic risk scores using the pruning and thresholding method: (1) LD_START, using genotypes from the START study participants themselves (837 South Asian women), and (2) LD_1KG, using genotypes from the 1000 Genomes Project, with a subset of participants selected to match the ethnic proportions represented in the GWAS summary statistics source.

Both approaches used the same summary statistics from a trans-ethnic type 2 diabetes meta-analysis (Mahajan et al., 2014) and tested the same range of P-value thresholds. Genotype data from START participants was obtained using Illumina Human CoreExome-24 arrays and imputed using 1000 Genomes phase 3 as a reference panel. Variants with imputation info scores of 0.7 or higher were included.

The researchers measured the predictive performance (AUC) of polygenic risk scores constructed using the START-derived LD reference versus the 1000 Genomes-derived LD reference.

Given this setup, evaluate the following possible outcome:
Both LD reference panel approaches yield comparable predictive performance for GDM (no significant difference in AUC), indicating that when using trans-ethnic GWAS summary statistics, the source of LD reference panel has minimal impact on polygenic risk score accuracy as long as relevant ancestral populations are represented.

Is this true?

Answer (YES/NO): YES